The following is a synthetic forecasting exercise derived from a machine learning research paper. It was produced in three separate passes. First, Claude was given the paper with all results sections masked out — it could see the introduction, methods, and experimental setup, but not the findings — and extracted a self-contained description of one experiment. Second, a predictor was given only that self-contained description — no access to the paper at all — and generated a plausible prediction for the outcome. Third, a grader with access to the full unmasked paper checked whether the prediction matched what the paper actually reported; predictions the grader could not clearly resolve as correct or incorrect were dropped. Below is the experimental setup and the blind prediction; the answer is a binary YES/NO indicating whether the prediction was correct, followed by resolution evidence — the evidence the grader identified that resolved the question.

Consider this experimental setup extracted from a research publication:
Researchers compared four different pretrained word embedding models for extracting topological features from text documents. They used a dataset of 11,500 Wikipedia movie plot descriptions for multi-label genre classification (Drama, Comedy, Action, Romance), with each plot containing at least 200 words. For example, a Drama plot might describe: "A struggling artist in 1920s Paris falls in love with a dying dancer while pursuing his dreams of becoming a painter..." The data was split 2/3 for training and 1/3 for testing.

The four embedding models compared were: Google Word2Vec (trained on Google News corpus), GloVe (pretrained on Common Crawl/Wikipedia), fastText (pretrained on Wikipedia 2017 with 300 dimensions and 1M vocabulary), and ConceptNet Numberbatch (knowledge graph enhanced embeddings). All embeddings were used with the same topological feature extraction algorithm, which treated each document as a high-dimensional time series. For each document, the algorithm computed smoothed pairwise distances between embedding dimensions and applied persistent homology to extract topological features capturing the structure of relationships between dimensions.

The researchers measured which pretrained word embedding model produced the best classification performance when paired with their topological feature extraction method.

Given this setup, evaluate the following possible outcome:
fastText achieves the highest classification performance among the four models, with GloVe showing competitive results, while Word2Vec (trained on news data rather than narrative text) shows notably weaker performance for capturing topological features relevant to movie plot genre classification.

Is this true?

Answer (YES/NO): NO